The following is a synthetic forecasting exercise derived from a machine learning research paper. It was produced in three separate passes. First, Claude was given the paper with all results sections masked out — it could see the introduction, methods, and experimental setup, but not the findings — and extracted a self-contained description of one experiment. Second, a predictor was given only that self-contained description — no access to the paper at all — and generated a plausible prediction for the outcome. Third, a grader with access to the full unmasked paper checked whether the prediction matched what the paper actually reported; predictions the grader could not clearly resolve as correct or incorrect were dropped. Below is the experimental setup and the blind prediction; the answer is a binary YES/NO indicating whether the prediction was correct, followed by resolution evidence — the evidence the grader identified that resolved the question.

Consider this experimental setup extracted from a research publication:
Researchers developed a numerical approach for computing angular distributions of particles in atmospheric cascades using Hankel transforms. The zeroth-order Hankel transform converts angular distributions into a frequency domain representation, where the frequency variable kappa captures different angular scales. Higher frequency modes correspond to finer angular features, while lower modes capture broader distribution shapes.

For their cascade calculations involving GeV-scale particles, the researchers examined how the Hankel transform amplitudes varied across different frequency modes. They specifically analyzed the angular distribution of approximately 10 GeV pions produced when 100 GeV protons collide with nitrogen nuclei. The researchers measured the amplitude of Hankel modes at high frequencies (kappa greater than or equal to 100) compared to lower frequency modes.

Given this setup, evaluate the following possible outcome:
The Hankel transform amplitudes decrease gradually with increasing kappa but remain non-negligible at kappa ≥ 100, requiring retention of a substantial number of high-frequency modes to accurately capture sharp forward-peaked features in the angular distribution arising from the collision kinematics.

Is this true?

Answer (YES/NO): NO